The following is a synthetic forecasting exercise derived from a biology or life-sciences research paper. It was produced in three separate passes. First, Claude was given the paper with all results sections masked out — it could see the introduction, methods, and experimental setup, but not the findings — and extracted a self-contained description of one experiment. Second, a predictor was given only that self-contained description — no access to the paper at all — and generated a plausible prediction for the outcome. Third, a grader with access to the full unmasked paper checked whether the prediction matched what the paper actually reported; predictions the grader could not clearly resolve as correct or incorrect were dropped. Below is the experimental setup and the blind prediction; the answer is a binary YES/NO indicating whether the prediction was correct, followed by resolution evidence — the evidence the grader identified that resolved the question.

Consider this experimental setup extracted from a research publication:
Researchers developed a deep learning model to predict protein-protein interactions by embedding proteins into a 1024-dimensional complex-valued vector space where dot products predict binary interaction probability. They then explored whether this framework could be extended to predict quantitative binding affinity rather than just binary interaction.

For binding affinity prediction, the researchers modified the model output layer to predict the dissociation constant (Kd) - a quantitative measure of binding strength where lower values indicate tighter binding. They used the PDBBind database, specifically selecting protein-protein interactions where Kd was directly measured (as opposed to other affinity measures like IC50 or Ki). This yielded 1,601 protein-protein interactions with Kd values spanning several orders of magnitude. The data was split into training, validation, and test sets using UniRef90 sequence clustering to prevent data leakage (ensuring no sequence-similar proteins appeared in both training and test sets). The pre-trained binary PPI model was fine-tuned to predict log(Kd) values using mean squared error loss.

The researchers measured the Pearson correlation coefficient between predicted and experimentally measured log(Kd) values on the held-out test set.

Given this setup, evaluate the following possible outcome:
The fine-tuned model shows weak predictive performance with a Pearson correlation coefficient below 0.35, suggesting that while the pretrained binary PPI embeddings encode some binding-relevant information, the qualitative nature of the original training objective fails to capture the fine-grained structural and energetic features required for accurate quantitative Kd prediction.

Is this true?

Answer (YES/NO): NO